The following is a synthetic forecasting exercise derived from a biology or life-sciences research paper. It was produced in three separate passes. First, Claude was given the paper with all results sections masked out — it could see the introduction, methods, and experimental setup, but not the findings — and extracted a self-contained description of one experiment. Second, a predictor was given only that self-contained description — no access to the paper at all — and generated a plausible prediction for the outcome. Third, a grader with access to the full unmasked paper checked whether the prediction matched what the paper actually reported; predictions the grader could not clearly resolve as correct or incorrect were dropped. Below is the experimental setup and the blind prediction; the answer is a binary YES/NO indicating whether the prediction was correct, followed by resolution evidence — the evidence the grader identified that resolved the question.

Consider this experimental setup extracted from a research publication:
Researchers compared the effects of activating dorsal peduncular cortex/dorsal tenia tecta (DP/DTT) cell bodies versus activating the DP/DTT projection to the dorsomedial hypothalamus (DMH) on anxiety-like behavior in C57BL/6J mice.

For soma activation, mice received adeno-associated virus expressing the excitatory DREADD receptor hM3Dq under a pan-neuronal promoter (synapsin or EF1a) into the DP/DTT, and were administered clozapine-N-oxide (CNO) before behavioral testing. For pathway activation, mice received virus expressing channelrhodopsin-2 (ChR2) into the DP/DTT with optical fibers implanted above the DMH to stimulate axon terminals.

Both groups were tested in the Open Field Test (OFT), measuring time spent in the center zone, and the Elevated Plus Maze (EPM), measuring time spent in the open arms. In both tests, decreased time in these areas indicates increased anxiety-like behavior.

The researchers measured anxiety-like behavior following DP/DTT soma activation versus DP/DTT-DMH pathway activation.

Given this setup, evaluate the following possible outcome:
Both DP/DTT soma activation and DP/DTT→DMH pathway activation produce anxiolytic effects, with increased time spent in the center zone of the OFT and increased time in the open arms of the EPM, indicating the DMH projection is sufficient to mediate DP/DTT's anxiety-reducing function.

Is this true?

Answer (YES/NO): NO